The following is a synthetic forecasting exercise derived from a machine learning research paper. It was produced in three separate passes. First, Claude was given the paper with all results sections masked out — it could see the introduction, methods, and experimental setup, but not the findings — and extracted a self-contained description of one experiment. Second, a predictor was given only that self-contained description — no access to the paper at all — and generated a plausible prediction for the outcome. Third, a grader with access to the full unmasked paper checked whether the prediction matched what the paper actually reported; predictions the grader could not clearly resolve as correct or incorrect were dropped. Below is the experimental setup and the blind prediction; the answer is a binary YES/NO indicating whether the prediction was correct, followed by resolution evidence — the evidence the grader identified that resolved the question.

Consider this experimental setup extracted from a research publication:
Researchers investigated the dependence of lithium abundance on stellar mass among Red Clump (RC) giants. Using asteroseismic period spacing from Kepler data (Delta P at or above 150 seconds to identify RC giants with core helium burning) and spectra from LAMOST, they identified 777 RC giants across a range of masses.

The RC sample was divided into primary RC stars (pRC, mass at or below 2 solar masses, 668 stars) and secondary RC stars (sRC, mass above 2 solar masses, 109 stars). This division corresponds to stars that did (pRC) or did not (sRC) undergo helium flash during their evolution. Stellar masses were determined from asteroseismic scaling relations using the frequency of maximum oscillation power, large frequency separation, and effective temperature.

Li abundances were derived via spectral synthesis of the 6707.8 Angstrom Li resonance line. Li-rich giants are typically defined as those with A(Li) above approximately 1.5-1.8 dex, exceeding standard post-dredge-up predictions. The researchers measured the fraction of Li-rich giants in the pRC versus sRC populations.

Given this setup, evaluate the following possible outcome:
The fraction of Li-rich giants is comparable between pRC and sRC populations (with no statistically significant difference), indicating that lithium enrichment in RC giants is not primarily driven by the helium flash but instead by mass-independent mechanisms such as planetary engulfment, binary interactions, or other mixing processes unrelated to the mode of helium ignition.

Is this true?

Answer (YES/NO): NO